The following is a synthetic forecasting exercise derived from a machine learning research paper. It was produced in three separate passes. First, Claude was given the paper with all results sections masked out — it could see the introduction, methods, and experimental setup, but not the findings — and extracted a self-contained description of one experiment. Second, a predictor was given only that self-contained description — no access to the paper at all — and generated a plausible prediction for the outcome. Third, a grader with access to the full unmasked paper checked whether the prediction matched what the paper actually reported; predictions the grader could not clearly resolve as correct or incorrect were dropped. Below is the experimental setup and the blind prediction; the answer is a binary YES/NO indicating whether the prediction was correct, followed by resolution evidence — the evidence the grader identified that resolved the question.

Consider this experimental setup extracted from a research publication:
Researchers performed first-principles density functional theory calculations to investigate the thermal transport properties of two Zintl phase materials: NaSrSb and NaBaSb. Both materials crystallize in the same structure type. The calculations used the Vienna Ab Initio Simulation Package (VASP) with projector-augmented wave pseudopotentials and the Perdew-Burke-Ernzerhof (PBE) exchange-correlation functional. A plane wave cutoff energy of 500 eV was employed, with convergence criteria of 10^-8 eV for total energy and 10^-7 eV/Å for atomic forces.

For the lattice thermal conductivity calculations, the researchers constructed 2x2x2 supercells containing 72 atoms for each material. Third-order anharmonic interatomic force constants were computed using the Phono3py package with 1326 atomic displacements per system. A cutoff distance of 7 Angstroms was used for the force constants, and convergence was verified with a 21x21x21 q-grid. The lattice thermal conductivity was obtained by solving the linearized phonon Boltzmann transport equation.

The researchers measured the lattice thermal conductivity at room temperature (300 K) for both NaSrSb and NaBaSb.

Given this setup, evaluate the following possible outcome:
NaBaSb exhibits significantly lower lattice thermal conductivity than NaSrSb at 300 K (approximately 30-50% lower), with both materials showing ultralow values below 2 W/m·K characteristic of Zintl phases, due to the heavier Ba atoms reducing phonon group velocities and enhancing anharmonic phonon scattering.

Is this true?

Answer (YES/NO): NO